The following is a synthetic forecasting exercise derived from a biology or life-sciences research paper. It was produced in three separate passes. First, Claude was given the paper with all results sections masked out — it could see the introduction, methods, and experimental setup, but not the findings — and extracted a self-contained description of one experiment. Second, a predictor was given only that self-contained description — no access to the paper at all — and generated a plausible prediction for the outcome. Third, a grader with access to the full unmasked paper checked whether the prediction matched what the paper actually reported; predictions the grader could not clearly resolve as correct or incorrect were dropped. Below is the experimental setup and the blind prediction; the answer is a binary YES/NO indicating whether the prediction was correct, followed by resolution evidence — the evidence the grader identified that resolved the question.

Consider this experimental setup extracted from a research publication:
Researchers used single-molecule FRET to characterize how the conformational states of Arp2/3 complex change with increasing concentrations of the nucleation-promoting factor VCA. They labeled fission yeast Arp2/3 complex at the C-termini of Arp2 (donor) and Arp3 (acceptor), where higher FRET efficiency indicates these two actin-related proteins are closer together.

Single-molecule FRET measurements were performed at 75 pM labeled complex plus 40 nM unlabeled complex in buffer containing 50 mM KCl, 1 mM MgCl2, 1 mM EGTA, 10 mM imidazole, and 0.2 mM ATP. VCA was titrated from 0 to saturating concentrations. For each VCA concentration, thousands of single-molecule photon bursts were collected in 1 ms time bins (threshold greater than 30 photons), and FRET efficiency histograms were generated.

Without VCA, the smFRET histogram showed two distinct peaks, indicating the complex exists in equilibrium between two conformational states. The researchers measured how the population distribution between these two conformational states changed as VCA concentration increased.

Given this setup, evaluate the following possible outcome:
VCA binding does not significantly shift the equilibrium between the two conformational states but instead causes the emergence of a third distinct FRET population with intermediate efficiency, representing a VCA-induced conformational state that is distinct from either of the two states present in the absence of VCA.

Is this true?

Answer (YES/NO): NO